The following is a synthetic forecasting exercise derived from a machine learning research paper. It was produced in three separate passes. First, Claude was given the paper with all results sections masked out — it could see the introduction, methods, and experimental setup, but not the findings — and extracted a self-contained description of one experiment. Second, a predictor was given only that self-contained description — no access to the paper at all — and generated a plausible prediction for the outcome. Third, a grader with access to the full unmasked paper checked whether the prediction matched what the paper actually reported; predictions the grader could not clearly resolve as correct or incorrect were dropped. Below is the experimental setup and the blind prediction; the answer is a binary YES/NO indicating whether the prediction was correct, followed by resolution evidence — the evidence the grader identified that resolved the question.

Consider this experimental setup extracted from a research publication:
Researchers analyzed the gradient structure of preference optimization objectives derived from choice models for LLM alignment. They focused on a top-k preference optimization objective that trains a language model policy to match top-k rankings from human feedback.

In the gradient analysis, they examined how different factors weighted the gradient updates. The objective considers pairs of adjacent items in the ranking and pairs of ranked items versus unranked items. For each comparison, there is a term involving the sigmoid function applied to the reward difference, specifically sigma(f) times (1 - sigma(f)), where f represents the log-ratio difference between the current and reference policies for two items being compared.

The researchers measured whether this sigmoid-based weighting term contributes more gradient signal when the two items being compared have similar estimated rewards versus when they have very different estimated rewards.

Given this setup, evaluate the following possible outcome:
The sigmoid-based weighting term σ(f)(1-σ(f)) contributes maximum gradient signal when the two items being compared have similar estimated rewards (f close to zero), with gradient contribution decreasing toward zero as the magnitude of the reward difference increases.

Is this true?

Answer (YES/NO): YES